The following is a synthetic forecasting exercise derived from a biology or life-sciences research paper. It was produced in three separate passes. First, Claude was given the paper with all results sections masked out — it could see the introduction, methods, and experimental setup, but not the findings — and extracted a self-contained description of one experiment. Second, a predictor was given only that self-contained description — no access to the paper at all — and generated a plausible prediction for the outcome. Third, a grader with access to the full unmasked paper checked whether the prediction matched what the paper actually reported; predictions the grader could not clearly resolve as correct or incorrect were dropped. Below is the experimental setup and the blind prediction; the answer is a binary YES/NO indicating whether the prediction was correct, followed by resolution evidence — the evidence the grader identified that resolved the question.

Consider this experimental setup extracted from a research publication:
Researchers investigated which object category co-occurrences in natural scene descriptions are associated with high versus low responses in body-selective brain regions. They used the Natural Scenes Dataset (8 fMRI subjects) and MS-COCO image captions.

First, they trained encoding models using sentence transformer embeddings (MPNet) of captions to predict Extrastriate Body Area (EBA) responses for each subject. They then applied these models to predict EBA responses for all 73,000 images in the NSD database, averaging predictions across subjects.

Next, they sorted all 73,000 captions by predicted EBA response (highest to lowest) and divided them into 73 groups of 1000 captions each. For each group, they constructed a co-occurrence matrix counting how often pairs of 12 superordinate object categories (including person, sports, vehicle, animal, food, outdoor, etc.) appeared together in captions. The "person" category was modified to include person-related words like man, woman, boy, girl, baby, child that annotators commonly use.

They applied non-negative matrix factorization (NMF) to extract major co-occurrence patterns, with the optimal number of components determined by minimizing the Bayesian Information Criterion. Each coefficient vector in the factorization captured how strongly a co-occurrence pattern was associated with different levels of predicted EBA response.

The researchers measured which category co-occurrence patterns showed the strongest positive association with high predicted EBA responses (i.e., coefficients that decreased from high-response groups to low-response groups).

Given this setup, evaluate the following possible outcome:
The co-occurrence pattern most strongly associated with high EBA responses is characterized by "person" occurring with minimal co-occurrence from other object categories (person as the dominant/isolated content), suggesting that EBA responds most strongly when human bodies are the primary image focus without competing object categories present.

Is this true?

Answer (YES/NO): NO